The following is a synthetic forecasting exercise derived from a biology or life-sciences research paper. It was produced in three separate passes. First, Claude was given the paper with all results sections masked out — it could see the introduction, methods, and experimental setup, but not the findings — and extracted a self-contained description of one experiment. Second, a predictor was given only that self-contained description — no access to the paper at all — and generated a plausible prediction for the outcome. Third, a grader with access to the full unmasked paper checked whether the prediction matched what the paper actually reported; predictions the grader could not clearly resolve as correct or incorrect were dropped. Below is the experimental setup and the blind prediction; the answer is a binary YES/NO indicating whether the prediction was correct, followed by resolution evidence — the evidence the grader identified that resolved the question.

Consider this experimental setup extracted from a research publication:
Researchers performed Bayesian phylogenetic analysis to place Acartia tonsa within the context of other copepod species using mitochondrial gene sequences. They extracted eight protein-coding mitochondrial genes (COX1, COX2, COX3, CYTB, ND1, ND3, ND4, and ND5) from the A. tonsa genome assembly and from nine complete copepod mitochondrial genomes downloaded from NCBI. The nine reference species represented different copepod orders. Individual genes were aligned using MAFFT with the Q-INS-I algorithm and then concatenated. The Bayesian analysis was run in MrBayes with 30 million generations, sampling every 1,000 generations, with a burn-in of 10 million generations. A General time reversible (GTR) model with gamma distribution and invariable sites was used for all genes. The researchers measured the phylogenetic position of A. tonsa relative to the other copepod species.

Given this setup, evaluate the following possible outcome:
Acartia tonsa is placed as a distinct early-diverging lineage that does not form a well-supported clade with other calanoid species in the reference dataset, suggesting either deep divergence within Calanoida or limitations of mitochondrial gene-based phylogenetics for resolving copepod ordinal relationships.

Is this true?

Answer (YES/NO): NO